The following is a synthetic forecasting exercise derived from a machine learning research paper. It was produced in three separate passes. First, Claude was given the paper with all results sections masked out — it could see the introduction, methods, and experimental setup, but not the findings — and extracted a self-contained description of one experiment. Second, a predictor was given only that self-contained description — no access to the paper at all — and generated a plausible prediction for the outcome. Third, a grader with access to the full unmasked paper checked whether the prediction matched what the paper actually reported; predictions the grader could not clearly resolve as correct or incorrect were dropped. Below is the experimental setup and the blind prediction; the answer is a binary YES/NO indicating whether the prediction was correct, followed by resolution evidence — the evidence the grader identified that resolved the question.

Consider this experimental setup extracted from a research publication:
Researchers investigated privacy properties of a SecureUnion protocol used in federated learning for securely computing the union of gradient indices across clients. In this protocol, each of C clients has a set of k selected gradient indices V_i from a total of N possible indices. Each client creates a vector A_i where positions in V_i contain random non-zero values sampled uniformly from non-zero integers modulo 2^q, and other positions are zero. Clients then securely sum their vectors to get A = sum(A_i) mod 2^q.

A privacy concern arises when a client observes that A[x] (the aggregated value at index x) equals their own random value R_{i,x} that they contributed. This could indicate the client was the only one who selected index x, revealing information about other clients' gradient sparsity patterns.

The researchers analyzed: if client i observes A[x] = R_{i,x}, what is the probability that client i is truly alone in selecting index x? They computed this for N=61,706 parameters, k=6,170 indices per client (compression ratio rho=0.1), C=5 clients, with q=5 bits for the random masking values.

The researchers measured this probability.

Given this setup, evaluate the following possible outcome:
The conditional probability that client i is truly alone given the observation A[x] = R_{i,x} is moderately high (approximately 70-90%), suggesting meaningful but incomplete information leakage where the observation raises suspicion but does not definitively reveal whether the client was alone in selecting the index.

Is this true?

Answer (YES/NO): NO